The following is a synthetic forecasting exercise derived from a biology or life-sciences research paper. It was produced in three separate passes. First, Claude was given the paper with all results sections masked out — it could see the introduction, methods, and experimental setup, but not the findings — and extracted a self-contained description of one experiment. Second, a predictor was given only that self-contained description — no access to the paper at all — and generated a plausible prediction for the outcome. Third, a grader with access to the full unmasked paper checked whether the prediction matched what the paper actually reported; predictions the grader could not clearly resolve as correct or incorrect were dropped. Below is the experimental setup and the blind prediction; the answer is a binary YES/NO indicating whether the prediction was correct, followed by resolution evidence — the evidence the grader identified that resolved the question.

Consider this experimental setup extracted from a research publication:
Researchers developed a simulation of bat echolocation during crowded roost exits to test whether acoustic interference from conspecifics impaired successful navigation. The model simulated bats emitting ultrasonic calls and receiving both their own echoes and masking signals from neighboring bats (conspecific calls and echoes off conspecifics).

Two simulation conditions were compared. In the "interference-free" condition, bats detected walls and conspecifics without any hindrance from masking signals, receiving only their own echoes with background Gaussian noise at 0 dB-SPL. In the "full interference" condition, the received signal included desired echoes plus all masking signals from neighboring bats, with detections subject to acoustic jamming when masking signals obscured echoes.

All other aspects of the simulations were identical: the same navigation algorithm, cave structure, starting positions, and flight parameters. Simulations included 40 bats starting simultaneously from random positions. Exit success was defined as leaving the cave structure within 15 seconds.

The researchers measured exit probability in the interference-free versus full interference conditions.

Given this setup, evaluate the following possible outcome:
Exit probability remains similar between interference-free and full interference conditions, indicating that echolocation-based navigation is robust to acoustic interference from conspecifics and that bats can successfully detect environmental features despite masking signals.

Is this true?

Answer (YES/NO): NO